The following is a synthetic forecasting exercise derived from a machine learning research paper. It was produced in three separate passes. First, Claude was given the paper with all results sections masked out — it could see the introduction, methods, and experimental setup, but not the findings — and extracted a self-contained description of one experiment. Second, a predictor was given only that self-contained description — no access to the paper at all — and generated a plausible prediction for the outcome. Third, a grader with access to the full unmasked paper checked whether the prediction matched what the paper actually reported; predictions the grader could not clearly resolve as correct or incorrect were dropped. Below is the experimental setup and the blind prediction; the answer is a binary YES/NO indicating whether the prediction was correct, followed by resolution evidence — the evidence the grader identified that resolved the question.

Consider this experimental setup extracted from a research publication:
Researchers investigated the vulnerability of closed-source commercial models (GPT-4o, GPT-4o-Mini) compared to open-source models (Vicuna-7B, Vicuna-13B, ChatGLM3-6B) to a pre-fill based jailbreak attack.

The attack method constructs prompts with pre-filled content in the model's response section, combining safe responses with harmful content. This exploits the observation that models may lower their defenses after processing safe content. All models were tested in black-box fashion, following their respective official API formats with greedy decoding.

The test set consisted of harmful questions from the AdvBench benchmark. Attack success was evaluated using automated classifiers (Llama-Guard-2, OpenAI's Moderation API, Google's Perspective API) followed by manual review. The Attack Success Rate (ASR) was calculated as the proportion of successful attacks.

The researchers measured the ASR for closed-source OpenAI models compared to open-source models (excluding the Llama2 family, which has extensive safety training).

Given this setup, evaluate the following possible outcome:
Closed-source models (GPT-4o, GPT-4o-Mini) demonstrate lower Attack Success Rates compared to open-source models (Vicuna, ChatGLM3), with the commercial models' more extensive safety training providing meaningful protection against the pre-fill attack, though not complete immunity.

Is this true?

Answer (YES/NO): YES